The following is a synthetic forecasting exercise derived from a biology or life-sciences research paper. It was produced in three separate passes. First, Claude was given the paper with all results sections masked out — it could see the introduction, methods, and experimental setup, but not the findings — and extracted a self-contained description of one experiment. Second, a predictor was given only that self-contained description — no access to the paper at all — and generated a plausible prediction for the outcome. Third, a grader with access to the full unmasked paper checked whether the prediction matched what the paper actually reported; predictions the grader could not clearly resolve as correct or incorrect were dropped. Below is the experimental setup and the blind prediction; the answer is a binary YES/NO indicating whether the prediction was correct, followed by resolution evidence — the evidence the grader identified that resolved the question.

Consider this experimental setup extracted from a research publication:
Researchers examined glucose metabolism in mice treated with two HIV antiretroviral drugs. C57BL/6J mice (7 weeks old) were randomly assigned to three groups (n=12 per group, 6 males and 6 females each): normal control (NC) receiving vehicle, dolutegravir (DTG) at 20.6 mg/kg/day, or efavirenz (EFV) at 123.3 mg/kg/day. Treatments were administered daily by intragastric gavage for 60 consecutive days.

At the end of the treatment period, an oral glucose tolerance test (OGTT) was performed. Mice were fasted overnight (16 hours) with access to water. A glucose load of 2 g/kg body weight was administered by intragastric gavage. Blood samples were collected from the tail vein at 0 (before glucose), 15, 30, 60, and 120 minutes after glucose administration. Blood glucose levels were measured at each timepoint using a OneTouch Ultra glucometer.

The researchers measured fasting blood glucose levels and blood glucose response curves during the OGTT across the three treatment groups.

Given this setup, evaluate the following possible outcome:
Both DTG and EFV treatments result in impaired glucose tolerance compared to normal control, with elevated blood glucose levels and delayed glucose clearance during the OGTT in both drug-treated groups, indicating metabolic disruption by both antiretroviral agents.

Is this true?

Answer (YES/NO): NO